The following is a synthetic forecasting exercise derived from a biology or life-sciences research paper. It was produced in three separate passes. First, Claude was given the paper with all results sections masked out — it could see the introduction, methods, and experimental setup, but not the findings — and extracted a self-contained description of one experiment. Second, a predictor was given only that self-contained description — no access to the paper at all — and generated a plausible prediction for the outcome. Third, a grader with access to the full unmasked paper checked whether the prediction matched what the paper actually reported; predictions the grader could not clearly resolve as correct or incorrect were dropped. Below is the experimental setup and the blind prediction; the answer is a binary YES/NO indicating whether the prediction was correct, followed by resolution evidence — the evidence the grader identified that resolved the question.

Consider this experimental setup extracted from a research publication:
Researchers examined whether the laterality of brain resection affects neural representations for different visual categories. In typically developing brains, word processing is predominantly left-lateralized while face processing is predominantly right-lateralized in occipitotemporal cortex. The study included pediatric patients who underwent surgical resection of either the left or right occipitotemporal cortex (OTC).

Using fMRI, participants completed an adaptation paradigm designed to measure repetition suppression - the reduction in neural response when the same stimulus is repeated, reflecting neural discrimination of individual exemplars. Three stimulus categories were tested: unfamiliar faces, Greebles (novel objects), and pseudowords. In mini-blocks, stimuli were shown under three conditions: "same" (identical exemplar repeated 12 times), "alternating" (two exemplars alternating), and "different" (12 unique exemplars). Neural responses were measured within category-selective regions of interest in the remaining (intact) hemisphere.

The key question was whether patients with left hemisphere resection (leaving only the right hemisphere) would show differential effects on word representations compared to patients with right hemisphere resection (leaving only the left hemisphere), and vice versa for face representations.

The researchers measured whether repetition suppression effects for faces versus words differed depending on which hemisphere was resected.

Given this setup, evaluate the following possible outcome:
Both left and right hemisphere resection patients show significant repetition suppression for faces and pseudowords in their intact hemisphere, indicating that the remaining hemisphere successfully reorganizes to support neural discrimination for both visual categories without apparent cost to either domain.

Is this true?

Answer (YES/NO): YES